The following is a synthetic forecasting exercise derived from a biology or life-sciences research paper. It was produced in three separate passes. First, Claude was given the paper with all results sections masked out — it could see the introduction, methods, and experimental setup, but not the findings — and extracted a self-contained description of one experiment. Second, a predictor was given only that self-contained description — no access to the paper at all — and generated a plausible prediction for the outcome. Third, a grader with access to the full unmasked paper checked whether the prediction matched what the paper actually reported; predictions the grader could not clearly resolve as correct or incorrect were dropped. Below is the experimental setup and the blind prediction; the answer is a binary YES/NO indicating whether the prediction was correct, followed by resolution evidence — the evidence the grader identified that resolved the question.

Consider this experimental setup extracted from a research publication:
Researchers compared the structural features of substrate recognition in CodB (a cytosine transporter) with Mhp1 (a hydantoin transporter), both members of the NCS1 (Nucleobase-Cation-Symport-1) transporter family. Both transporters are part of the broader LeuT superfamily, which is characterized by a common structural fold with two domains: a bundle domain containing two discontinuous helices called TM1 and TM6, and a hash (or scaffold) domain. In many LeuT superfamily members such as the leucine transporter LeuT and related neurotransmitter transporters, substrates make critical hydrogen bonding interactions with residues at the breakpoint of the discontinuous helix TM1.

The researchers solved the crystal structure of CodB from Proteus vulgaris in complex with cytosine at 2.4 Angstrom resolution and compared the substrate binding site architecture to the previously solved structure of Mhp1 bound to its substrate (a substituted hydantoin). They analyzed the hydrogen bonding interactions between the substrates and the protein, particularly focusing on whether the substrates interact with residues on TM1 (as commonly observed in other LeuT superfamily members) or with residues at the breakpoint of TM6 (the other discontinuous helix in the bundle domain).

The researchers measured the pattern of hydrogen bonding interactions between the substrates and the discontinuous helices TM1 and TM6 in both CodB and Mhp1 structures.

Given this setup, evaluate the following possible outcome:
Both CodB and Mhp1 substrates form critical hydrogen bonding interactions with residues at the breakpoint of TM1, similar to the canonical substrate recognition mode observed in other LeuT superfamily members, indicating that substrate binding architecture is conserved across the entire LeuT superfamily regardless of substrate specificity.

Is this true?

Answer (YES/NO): NO